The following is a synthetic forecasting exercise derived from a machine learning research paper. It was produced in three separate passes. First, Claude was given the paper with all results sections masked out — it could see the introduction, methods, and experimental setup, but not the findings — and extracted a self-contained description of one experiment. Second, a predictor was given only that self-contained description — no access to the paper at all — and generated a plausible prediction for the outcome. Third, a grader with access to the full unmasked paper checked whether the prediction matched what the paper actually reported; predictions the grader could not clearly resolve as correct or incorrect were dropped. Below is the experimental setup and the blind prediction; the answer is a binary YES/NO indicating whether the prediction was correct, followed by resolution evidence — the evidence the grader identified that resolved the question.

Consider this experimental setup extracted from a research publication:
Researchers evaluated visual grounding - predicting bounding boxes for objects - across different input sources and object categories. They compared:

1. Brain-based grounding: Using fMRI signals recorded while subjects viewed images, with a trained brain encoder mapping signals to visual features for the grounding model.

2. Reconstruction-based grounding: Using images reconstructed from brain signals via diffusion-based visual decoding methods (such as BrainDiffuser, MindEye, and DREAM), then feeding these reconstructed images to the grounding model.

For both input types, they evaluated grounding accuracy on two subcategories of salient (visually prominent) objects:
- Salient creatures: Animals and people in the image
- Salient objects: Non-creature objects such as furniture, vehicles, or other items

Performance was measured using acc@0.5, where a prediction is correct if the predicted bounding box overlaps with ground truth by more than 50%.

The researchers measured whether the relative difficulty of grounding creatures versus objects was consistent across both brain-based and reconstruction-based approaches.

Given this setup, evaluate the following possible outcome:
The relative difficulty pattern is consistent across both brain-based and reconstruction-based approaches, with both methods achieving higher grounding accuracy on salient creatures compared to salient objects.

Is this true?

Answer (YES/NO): YES